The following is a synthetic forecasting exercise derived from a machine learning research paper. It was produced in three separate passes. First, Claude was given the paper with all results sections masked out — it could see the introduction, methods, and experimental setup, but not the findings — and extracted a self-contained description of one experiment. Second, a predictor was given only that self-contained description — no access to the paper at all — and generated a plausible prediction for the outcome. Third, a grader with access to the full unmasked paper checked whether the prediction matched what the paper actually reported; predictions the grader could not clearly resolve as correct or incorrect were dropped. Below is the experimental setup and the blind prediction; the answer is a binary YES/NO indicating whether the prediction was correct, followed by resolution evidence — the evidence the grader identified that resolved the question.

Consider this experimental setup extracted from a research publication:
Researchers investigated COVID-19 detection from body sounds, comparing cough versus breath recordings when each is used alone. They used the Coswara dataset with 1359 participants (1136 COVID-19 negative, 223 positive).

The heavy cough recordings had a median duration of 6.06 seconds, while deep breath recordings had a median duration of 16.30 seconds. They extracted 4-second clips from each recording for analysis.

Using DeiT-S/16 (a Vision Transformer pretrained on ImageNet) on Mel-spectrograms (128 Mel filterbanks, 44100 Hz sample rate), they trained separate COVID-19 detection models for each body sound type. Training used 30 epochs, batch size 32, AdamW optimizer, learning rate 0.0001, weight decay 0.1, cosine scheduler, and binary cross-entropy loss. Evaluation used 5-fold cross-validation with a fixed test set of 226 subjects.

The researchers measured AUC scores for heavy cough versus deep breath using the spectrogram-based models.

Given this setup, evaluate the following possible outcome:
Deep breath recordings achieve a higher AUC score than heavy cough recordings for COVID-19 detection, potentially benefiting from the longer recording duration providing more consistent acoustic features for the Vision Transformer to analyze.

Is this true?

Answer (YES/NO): NO